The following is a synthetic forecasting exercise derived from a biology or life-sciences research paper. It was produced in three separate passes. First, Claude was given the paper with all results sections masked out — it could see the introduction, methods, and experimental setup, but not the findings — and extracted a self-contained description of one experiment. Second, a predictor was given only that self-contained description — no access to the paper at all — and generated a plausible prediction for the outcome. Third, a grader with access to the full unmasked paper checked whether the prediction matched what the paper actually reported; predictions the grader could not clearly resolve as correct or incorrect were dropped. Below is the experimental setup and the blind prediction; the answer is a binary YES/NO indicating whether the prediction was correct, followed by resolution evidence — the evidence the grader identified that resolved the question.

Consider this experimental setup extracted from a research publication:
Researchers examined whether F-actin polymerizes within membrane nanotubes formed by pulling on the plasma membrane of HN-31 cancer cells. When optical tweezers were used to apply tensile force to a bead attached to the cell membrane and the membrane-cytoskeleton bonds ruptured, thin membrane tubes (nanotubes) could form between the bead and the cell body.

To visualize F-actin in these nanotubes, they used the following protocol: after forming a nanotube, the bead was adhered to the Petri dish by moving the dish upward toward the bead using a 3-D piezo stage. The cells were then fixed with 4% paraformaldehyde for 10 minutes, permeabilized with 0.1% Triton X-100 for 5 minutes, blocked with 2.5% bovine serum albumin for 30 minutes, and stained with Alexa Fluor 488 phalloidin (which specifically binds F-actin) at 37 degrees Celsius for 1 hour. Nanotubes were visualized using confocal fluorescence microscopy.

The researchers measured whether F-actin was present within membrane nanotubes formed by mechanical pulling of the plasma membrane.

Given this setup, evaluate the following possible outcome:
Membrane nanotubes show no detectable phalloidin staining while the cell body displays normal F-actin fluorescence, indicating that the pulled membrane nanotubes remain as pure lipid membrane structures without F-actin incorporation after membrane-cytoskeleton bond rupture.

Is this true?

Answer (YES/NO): NO